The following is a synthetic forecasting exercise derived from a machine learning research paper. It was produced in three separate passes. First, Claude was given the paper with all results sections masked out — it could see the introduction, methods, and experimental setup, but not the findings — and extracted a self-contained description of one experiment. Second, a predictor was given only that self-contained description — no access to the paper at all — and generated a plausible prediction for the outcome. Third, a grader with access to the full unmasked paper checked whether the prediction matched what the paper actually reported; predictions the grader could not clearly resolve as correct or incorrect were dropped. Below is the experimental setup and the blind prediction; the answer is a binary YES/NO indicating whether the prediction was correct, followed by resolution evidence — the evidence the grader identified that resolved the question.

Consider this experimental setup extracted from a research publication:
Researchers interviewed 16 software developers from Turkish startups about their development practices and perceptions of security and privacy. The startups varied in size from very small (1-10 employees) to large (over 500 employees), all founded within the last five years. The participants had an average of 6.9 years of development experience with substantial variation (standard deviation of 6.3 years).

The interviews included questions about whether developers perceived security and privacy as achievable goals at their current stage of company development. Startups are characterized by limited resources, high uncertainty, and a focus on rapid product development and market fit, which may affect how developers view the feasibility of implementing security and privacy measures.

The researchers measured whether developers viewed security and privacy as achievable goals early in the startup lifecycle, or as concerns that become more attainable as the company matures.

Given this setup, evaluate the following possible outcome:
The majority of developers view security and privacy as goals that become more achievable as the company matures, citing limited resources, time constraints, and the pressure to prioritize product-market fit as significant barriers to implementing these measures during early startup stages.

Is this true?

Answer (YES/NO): YES